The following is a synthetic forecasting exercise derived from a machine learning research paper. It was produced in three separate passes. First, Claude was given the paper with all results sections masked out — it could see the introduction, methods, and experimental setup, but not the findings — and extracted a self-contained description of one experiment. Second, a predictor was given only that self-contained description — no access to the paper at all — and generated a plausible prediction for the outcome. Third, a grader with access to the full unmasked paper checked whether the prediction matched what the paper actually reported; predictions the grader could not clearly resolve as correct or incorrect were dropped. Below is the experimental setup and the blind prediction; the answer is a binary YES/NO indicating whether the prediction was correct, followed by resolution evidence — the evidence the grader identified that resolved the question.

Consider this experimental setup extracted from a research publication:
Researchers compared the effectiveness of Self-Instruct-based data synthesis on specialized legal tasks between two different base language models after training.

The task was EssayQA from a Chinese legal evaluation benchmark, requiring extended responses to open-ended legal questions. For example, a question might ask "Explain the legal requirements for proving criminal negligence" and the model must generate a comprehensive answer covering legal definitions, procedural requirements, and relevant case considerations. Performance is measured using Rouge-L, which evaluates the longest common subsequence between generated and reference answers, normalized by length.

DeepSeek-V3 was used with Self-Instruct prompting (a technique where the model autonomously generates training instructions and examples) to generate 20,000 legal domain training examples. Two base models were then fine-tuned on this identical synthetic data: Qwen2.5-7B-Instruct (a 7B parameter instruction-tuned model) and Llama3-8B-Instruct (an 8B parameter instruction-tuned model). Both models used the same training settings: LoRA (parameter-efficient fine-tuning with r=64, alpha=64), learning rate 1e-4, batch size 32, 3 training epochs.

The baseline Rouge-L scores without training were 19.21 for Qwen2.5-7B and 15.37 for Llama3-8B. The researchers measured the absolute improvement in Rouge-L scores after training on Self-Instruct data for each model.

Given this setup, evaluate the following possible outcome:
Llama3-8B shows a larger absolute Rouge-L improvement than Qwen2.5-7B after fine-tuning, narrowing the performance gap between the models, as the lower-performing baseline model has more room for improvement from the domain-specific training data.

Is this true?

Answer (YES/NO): YES